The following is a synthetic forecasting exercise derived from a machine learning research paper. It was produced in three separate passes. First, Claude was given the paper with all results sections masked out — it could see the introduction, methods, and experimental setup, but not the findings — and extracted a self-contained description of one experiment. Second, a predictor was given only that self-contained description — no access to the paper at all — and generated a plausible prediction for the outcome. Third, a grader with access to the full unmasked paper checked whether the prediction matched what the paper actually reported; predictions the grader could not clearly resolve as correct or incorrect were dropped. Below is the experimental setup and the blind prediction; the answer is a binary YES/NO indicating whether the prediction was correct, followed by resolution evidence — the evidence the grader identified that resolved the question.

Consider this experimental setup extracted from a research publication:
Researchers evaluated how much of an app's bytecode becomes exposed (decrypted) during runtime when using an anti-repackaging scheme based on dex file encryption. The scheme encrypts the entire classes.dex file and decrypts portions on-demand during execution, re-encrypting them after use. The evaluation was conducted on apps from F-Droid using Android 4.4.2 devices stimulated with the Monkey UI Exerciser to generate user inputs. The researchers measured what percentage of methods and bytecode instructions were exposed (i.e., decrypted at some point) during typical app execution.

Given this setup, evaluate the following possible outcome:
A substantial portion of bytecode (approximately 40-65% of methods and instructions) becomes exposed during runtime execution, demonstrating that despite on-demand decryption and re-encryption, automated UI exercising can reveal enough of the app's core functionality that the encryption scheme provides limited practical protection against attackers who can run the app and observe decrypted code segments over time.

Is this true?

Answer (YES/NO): NO